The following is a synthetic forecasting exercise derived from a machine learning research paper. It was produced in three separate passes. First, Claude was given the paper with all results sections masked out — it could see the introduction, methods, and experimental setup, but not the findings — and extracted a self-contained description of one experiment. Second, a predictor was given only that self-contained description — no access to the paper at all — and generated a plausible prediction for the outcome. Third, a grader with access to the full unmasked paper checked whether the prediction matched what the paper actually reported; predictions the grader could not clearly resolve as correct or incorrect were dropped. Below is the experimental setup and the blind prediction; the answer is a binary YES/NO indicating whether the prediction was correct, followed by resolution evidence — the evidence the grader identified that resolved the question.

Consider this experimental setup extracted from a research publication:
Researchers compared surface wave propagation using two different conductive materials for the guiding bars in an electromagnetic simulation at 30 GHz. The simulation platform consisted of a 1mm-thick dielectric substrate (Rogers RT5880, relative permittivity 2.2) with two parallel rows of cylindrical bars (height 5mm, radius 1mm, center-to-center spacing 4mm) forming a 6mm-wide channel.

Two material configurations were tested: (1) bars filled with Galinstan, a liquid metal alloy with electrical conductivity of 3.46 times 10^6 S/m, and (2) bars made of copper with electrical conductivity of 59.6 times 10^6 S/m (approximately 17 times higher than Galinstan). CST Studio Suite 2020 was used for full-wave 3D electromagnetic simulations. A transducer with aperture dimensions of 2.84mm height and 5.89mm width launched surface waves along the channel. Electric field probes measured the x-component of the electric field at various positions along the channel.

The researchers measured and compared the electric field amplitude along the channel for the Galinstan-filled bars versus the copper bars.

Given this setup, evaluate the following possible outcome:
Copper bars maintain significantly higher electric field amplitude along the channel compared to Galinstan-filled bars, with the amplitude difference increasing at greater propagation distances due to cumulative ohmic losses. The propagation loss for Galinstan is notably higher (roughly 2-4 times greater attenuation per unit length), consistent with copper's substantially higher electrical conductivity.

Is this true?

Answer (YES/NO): NO